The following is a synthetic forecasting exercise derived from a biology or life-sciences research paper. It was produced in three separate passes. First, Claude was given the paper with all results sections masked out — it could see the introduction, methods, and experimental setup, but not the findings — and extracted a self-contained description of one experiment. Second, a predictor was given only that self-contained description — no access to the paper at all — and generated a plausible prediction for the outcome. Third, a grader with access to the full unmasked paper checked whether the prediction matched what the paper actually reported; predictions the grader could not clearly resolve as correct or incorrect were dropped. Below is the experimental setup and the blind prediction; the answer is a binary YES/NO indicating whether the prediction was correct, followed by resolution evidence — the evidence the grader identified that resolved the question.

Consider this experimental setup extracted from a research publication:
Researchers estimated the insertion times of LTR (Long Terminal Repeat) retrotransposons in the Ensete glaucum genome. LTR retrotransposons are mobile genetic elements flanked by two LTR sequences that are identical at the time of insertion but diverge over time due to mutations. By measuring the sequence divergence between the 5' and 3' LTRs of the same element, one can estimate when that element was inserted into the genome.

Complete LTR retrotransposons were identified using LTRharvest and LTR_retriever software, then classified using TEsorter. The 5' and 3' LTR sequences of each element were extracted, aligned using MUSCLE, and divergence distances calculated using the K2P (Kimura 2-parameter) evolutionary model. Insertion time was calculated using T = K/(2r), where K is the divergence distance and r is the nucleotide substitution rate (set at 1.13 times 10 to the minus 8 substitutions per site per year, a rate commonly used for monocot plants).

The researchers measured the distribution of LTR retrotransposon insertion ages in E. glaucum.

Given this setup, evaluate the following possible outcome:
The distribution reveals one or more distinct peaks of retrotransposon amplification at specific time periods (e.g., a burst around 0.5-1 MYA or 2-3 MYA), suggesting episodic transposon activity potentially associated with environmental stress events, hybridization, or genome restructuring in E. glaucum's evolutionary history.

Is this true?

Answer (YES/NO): NO